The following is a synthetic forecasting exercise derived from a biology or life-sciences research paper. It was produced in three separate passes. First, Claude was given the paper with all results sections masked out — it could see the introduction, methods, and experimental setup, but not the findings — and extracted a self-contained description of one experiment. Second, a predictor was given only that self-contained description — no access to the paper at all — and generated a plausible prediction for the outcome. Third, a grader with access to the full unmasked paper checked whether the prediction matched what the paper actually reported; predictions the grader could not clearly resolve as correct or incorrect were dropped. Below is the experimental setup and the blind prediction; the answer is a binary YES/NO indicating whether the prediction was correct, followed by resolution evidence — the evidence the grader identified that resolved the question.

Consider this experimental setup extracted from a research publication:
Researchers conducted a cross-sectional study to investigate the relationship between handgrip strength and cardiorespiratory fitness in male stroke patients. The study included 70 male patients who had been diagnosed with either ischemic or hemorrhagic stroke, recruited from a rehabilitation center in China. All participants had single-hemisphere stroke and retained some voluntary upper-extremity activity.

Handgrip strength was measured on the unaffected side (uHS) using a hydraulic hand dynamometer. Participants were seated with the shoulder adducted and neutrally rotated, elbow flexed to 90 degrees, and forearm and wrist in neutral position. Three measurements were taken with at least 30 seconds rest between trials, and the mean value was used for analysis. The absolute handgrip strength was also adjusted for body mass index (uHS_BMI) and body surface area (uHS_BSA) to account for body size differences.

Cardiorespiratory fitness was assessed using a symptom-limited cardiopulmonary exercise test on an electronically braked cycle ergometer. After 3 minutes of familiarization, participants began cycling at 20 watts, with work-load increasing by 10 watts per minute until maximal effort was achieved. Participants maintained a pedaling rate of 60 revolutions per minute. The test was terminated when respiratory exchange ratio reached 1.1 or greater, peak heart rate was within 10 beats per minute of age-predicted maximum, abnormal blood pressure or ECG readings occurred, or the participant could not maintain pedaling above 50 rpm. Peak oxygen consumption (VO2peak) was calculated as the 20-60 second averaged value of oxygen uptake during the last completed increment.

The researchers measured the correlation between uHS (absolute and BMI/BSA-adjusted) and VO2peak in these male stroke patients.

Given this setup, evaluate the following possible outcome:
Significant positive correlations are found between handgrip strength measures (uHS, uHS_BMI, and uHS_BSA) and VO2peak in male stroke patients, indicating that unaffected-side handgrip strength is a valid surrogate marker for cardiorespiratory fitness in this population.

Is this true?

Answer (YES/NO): YES